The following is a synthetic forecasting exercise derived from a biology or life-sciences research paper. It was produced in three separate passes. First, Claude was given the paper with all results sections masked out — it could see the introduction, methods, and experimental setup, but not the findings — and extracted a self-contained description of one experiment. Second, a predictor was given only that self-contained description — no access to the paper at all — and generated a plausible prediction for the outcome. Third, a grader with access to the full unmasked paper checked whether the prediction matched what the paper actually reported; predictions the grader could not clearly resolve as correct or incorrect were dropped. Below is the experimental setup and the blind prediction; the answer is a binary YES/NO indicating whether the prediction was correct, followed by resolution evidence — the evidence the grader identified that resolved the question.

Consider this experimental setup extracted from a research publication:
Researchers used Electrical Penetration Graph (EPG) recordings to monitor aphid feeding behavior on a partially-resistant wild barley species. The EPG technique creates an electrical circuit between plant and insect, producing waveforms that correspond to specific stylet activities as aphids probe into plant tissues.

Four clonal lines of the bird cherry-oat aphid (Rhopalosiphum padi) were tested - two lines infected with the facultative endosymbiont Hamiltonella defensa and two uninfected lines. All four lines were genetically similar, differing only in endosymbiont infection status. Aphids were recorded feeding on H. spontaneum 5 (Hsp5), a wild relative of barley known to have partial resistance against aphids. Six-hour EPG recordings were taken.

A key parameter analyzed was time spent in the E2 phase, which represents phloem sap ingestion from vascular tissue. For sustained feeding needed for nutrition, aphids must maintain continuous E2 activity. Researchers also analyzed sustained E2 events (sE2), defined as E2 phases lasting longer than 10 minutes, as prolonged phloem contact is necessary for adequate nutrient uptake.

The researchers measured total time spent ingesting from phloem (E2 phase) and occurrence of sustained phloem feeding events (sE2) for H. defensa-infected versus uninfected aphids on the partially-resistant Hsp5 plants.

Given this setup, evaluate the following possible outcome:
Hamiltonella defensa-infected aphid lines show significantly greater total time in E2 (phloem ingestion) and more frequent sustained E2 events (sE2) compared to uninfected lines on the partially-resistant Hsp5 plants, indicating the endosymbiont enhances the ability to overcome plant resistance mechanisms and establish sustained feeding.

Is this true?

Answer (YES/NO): NO